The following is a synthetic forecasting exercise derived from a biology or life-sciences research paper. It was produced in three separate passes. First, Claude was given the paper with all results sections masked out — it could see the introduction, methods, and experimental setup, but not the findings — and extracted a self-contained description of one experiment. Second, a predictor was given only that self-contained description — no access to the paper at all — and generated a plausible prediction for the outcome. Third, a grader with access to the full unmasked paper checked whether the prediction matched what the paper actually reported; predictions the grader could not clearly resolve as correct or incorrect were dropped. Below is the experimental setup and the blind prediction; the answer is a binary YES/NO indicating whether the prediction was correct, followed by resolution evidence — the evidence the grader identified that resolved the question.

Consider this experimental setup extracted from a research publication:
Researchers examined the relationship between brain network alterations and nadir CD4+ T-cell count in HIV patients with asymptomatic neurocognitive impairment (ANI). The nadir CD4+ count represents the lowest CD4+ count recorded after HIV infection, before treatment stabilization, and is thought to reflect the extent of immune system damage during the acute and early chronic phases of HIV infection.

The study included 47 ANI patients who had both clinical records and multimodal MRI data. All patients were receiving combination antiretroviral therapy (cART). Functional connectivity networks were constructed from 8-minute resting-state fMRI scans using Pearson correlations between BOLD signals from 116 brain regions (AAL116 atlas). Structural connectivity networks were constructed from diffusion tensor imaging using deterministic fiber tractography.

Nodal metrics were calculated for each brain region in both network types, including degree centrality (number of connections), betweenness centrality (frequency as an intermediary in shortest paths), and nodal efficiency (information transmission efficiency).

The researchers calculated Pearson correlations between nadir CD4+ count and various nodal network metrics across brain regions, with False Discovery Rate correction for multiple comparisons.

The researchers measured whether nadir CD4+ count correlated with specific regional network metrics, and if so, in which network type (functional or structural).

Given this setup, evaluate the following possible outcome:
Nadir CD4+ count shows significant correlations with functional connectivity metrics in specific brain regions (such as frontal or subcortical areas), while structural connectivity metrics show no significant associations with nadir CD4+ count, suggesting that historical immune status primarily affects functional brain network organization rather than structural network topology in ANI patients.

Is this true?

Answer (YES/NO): NO